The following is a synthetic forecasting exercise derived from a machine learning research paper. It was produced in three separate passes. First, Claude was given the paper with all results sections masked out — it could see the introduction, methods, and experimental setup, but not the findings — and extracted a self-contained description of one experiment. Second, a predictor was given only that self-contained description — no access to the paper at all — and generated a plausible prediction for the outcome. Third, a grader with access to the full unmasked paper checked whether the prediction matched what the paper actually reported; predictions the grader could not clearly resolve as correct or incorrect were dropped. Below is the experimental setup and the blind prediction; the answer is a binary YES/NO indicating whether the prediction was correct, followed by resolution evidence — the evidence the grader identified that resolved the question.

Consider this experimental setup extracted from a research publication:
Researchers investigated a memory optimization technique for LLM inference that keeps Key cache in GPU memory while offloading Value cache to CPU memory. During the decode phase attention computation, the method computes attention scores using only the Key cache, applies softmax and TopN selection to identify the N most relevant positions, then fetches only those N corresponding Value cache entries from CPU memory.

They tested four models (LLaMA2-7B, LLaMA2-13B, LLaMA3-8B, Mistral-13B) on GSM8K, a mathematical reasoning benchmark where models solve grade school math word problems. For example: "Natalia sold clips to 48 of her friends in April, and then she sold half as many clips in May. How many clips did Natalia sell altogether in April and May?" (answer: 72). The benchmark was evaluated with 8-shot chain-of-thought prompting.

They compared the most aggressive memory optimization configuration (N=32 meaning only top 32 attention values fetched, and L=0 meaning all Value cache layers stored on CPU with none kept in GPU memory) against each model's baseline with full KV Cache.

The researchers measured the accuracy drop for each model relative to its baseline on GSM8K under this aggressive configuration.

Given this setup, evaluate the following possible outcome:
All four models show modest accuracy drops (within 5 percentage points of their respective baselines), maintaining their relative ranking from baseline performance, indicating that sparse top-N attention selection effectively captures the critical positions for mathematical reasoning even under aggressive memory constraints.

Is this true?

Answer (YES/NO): NO